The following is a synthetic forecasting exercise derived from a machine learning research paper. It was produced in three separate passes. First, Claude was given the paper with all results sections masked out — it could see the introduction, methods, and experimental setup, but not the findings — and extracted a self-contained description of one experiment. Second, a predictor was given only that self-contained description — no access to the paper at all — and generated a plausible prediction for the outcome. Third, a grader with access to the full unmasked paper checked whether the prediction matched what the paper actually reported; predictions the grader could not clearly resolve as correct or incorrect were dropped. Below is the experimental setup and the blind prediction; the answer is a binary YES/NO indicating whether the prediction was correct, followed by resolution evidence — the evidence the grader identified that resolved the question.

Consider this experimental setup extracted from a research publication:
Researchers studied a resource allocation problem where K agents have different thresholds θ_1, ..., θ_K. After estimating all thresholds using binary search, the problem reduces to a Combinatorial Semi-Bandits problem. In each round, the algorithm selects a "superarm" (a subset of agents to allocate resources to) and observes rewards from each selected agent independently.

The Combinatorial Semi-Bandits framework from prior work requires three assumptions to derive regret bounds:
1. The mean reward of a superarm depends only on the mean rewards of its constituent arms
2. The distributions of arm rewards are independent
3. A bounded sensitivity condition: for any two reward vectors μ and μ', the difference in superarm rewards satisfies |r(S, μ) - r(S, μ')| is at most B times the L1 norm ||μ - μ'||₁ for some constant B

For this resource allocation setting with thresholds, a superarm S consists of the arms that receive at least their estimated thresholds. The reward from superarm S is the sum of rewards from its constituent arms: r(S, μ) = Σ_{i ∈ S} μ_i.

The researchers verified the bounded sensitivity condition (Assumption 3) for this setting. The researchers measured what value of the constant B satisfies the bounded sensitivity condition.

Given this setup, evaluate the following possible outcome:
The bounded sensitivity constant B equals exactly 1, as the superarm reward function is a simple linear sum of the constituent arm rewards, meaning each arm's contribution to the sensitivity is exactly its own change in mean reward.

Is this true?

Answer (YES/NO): YES